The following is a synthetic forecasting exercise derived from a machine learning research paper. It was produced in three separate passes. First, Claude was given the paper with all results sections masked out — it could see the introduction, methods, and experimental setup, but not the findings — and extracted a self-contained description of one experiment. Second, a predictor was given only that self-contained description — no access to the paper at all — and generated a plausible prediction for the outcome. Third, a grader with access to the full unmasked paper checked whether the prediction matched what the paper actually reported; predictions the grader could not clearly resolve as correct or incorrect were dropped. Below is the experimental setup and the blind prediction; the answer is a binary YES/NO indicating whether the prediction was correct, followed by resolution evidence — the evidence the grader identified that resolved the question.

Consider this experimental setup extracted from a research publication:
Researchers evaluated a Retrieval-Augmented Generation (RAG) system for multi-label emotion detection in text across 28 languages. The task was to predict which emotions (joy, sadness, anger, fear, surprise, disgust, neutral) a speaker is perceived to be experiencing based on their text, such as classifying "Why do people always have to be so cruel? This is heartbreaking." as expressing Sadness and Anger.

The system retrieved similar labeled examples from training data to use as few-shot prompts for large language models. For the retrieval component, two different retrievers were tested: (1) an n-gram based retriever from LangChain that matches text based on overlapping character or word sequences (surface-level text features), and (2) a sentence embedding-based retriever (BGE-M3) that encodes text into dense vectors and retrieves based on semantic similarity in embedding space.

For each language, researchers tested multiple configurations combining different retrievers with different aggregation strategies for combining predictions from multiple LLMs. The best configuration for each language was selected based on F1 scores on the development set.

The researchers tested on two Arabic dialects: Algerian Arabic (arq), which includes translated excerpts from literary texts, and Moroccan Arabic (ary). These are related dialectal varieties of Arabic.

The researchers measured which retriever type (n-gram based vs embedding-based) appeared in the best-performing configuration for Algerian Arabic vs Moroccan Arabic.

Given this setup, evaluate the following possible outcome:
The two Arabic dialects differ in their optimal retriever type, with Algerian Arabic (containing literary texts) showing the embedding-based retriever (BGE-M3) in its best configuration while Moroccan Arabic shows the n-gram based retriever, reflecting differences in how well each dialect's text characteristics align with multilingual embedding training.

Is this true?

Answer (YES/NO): NO